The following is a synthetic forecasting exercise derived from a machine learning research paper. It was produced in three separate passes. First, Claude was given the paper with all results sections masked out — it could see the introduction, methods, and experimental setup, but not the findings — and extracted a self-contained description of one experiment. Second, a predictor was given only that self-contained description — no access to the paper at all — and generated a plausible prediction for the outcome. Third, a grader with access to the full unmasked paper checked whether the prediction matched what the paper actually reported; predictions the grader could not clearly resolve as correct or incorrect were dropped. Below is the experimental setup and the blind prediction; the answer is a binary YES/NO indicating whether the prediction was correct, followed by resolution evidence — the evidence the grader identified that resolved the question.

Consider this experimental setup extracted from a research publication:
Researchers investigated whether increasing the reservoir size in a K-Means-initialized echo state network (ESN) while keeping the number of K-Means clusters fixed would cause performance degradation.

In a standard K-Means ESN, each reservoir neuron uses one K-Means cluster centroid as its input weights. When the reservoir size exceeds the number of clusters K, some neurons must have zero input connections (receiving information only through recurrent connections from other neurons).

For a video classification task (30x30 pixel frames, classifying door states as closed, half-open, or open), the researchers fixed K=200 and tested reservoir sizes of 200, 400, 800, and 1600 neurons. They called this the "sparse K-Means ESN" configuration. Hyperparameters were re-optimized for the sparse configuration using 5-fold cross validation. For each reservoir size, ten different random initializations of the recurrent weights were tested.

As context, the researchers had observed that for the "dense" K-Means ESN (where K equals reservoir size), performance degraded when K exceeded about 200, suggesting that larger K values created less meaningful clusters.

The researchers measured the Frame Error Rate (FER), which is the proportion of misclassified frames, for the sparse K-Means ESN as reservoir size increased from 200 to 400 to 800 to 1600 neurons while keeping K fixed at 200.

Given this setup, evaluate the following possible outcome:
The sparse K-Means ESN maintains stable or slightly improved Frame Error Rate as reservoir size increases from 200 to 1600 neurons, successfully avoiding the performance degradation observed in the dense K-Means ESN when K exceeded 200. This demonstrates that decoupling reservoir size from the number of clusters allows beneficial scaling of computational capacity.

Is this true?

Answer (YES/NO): NO